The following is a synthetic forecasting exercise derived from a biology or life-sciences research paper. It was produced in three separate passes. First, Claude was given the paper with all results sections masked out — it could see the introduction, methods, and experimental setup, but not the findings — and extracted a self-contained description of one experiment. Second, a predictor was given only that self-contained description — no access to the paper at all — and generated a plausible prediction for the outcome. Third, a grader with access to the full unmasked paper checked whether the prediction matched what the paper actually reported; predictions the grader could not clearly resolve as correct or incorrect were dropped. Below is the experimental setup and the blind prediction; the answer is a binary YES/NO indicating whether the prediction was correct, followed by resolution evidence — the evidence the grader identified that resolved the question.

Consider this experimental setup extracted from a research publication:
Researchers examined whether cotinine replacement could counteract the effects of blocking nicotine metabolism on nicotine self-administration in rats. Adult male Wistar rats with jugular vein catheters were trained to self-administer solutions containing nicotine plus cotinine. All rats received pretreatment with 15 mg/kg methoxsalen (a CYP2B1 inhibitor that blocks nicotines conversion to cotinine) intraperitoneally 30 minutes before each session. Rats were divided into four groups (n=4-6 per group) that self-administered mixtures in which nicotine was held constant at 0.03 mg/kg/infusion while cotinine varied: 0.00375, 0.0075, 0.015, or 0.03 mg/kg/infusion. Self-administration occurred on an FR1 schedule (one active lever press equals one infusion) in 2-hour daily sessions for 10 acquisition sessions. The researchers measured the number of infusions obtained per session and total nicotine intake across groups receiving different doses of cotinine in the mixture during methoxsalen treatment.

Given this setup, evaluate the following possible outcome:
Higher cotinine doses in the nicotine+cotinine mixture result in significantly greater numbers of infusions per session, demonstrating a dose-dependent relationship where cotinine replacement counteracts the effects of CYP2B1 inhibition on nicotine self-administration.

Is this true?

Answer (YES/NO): YES